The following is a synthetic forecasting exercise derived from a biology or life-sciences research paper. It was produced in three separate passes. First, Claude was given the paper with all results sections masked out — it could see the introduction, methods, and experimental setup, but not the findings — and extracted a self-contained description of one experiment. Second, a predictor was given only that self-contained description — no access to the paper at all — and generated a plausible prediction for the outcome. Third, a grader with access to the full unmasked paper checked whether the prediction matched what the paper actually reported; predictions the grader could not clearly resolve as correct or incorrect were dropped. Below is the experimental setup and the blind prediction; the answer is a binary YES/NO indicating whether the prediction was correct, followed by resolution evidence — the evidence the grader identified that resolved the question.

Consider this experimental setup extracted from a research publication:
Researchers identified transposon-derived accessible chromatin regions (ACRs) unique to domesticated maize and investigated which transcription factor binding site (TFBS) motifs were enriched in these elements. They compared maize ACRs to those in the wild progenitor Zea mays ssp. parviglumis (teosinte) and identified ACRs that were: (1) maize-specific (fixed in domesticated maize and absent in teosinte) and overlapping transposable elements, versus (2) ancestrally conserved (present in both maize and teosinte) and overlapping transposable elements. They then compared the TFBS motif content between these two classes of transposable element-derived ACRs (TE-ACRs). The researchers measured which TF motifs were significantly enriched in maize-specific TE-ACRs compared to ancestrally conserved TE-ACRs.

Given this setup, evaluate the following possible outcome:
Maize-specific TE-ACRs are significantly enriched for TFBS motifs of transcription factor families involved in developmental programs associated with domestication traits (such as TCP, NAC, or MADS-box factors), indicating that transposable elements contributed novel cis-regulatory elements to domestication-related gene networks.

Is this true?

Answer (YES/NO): YES